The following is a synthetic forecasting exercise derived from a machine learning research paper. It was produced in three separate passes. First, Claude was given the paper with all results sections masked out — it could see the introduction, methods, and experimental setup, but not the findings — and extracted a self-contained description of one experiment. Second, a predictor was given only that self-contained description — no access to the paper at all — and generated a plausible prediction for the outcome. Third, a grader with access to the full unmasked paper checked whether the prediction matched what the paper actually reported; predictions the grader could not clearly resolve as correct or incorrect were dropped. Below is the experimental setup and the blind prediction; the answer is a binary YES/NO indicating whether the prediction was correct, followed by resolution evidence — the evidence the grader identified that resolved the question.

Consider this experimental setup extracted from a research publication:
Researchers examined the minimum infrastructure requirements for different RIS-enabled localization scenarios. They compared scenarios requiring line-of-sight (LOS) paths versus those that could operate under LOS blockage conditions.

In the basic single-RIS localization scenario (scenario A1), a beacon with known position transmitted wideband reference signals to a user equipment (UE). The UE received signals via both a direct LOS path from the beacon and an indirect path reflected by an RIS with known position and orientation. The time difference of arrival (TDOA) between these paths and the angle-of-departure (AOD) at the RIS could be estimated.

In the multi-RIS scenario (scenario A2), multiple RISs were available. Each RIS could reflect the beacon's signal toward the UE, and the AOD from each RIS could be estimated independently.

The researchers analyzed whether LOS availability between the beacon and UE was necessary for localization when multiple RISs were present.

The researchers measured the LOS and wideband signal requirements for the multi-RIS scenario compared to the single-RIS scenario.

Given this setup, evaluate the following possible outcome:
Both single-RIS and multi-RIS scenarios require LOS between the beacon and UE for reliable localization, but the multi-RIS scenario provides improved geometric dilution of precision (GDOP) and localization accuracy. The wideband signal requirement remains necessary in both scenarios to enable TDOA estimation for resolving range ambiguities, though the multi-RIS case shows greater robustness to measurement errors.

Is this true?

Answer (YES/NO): NO